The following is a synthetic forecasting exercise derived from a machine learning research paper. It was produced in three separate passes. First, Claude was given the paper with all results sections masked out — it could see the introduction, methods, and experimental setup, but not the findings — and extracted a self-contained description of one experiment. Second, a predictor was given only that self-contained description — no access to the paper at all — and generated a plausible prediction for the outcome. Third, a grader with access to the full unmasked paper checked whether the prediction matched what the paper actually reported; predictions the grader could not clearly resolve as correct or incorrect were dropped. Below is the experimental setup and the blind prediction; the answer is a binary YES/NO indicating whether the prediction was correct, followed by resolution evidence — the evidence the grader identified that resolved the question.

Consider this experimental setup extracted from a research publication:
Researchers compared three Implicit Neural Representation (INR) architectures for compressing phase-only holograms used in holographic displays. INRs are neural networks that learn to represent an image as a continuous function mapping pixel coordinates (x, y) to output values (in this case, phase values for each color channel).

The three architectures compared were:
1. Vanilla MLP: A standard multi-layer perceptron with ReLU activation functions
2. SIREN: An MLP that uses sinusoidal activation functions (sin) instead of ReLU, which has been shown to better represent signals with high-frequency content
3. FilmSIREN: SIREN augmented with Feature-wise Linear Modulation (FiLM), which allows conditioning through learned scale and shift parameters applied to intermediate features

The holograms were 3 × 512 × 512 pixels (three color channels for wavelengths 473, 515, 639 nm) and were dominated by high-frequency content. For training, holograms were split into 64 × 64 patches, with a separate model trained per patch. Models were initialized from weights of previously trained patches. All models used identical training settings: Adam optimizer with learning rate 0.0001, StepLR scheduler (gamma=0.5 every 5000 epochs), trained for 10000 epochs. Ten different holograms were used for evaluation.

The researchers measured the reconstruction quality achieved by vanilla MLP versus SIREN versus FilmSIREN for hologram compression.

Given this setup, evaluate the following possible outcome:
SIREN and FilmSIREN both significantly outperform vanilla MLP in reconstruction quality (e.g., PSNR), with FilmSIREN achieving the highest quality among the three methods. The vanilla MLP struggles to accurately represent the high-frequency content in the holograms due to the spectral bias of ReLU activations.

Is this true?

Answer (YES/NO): NO